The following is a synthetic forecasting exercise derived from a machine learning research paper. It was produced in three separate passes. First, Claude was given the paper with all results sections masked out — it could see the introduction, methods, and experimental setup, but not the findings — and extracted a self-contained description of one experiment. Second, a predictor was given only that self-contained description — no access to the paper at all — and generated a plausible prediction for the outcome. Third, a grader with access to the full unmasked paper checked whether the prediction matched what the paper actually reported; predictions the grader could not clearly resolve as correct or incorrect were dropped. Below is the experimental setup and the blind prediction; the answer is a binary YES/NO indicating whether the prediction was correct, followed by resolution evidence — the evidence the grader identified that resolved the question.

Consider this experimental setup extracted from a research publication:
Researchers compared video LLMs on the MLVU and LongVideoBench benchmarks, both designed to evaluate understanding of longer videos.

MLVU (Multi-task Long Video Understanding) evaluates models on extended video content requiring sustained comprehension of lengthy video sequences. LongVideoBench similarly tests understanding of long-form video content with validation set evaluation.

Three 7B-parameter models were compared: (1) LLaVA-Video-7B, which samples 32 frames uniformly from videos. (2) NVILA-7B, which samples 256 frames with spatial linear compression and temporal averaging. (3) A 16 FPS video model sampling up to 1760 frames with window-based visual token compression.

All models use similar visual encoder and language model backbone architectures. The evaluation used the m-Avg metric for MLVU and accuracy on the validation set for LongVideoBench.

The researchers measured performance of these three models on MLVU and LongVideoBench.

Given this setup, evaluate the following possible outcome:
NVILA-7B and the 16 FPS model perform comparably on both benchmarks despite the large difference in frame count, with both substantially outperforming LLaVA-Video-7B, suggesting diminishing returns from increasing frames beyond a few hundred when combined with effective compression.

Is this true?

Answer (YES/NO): NO